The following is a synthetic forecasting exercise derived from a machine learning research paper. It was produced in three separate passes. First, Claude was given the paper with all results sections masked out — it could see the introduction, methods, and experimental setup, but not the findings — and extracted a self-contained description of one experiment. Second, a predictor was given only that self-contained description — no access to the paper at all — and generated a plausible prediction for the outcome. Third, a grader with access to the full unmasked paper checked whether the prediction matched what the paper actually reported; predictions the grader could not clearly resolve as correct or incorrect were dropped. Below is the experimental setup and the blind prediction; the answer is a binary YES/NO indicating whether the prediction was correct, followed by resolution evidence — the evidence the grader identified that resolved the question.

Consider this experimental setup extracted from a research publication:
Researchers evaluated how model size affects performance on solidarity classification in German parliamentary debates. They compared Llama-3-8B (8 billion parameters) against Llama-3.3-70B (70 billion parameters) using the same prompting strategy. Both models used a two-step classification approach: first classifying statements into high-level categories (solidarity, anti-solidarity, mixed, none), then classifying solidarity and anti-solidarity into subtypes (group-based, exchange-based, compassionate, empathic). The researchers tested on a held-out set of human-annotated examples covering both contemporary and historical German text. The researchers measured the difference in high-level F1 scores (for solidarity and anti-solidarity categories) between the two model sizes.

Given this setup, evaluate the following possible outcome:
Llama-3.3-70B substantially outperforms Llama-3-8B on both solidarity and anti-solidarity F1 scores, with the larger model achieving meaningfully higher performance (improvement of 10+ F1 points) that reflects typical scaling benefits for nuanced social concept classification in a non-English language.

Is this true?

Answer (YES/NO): NO